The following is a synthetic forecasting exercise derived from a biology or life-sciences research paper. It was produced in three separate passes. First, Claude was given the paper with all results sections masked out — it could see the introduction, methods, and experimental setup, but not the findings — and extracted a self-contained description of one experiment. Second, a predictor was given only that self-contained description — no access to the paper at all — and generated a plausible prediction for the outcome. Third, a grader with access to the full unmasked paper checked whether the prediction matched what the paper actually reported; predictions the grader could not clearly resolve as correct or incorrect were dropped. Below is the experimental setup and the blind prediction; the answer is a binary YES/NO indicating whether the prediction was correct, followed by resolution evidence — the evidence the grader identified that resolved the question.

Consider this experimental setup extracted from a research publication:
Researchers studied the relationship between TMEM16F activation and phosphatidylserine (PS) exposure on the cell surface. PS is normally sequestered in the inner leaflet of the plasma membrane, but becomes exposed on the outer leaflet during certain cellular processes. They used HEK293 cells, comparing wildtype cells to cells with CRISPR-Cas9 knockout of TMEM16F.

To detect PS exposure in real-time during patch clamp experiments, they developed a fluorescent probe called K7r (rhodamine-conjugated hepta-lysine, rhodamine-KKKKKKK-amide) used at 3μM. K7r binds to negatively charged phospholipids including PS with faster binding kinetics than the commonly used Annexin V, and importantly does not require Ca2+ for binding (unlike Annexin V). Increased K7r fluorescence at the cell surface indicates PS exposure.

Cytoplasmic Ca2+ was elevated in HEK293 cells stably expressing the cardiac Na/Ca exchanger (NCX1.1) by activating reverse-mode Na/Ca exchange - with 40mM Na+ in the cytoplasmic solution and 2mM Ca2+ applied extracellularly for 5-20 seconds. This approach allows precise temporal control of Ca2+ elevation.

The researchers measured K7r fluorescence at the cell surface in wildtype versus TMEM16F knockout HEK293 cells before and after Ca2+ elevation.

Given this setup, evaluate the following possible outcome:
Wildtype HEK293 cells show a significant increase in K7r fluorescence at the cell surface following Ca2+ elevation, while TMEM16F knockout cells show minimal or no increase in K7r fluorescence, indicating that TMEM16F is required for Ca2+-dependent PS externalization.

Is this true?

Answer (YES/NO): YES